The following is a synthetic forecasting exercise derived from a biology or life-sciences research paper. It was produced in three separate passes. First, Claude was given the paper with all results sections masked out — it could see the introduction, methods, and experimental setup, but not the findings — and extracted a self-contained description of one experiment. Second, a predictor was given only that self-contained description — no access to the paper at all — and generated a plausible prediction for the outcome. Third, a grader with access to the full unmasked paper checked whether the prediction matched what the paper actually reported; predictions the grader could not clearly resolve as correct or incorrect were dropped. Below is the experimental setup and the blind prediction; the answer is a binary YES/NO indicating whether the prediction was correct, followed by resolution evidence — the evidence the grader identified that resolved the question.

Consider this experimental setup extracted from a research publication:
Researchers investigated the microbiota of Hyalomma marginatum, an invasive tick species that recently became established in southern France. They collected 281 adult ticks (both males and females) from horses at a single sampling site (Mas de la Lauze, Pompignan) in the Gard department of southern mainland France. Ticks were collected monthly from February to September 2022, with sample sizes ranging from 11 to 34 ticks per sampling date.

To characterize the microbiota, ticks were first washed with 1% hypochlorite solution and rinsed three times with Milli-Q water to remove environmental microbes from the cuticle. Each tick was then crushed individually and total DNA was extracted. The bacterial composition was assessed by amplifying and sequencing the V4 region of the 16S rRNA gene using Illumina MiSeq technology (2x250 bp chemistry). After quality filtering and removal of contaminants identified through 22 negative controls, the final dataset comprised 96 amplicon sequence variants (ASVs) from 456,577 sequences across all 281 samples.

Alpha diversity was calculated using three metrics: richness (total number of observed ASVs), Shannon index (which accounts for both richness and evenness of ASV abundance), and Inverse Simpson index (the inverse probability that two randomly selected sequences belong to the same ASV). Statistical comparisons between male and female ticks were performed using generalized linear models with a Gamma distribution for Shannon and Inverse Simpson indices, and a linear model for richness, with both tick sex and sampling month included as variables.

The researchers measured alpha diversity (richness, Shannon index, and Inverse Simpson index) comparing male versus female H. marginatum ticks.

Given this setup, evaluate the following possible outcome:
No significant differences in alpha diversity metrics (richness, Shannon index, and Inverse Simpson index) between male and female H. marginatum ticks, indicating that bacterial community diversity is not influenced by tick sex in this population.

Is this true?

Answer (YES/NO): NO